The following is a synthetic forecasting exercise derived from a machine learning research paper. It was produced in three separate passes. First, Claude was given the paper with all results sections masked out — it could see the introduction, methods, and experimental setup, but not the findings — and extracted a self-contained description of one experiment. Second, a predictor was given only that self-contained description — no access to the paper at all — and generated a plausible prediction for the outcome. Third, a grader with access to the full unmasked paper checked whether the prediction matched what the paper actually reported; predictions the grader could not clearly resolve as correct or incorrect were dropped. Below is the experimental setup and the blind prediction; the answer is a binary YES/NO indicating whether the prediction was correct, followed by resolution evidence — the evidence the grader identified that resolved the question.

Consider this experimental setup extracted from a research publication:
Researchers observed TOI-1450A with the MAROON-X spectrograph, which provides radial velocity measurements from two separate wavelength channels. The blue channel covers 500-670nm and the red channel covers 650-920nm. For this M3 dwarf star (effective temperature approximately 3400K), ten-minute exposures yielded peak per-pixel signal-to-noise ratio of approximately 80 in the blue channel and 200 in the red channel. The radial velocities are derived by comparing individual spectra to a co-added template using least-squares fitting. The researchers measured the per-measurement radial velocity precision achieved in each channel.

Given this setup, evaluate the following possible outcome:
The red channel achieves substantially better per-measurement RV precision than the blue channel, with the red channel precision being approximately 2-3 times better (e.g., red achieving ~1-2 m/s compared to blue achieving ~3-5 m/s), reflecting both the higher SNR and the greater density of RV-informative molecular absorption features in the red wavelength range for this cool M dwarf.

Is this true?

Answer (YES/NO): NO